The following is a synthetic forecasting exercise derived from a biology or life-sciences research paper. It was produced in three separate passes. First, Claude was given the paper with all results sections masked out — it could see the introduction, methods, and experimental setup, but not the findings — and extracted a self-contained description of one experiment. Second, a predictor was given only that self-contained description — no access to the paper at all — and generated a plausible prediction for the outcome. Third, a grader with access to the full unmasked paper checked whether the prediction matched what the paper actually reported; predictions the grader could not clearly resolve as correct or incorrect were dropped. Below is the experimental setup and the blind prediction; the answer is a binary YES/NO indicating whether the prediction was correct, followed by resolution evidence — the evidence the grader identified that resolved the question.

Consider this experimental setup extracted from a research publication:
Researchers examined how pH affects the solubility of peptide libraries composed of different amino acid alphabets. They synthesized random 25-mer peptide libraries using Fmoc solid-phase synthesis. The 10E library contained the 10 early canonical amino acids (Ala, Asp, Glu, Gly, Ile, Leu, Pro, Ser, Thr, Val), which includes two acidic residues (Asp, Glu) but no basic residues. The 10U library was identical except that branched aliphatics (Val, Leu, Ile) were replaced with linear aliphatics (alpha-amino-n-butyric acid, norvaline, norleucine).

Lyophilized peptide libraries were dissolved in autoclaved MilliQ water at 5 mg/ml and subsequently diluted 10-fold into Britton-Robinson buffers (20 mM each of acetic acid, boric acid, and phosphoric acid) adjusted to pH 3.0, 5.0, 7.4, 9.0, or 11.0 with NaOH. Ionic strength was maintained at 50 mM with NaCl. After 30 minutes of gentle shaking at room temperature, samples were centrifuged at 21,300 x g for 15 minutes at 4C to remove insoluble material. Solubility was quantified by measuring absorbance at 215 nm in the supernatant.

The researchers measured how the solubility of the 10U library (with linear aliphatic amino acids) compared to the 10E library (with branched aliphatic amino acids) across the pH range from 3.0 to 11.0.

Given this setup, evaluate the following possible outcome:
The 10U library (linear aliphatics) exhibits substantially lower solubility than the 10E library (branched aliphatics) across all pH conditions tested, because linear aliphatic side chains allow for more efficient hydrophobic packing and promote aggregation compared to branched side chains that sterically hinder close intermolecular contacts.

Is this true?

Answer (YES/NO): NO